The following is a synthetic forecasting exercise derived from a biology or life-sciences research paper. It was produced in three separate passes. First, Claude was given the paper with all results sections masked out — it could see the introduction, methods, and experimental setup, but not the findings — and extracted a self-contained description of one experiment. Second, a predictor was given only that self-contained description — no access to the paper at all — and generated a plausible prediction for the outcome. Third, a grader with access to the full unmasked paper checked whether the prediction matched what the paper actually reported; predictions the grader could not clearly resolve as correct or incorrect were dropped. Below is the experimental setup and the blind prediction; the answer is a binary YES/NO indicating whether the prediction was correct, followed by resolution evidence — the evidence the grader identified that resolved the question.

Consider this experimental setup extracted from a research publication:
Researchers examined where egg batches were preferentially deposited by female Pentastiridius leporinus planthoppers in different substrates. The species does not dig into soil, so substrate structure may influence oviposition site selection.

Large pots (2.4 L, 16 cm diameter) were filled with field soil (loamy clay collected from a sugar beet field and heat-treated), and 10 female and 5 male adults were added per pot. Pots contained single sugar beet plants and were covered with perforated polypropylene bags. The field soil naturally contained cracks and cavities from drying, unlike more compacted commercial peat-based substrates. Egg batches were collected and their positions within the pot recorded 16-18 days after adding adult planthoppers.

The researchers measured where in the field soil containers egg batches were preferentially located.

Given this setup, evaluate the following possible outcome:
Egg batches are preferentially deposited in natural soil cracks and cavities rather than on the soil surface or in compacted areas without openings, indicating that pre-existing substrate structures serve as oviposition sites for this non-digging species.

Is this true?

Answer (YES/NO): NO